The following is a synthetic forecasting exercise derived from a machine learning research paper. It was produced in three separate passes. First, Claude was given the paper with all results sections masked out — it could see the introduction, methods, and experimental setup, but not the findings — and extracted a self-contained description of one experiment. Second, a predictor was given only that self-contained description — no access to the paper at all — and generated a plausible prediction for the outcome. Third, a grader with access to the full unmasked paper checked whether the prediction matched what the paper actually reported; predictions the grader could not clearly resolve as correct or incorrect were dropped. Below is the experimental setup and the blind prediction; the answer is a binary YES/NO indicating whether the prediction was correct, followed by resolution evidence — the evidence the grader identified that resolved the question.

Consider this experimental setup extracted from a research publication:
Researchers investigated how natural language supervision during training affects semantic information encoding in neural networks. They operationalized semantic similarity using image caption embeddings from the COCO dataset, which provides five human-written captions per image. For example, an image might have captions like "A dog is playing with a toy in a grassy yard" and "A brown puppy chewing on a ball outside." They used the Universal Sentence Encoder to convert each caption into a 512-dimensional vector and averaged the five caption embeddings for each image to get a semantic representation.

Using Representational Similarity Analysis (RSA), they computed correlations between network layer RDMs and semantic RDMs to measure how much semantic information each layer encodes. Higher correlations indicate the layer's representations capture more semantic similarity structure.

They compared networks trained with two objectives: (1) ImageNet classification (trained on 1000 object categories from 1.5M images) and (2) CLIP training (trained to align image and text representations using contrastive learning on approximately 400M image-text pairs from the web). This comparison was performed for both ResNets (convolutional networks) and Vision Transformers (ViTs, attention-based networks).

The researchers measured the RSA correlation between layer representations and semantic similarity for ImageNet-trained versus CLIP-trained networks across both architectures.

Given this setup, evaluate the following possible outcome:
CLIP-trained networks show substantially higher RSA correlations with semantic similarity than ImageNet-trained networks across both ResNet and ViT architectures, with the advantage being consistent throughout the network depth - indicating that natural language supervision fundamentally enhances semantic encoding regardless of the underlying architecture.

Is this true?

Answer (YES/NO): NO